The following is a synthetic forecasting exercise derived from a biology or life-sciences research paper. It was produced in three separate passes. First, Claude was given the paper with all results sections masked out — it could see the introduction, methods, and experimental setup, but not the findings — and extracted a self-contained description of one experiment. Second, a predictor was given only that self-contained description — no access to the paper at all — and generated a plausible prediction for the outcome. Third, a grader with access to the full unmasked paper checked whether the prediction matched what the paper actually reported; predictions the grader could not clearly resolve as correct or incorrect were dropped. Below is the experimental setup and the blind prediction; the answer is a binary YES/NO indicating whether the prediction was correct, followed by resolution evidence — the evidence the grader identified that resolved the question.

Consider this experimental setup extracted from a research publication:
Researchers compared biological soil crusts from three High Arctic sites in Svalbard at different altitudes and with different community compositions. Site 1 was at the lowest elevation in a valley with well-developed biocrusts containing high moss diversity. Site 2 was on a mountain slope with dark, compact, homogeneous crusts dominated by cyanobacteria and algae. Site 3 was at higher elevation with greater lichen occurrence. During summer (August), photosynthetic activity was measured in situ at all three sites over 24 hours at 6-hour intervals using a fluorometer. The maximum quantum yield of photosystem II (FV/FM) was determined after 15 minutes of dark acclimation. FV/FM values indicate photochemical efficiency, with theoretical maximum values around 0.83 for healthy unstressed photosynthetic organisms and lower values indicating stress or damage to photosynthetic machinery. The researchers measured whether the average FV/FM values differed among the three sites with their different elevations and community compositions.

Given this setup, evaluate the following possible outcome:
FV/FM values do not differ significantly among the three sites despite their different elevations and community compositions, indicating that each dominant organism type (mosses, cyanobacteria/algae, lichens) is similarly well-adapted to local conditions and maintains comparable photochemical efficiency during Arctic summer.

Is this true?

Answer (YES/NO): NO